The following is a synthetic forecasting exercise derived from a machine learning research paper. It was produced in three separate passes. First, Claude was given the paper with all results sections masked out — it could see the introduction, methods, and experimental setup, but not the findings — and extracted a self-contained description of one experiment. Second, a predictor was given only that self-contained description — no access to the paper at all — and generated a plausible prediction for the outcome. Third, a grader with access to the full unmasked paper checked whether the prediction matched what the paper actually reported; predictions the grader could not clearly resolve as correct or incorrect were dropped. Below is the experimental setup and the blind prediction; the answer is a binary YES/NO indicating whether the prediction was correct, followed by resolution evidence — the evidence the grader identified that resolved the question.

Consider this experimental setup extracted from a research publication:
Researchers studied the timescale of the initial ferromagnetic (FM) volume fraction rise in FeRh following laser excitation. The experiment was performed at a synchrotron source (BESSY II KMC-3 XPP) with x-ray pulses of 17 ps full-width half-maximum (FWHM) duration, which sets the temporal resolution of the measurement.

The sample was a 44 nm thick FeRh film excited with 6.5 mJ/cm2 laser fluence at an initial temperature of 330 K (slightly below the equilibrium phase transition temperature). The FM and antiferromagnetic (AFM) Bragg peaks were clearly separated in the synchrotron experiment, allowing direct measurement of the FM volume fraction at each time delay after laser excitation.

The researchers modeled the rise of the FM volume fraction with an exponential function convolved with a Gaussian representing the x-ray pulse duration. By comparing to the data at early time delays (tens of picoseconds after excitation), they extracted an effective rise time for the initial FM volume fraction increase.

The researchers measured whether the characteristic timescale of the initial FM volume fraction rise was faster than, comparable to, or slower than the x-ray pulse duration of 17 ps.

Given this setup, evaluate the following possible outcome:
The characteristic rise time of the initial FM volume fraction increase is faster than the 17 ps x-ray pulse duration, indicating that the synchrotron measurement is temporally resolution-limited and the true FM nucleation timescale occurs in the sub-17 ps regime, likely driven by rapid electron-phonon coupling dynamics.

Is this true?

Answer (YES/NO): NO